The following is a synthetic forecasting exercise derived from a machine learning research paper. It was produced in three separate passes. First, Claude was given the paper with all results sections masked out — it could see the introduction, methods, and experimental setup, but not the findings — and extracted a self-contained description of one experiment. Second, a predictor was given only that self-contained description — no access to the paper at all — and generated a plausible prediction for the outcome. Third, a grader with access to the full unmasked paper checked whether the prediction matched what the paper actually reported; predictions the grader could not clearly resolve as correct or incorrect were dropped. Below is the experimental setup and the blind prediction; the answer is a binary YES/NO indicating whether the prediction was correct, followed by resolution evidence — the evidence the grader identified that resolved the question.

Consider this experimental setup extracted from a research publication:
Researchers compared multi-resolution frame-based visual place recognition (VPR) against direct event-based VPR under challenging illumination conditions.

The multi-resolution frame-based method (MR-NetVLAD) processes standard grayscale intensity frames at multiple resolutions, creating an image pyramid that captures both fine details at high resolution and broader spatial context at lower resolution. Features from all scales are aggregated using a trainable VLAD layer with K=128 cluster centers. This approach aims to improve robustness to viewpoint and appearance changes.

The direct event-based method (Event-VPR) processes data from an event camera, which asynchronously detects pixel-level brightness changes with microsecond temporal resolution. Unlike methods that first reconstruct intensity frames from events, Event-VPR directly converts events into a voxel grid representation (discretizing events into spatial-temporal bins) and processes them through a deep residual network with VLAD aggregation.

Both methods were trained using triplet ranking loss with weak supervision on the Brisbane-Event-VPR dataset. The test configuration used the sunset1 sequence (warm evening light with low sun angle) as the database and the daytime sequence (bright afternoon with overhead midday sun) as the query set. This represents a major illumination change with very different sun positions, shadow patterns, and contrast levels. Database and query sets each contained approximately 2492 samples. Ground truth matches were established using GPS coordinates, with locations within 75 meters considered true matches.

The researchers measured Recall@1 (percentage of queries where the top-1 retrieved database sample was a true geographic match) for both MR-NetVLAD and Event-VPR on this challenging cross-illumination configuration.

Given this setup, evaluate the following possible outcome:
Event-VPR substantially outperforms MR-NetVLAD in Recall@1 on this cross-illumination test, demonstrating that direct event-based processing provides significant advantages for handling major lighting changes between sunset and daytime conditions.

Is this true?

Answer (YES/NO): NO